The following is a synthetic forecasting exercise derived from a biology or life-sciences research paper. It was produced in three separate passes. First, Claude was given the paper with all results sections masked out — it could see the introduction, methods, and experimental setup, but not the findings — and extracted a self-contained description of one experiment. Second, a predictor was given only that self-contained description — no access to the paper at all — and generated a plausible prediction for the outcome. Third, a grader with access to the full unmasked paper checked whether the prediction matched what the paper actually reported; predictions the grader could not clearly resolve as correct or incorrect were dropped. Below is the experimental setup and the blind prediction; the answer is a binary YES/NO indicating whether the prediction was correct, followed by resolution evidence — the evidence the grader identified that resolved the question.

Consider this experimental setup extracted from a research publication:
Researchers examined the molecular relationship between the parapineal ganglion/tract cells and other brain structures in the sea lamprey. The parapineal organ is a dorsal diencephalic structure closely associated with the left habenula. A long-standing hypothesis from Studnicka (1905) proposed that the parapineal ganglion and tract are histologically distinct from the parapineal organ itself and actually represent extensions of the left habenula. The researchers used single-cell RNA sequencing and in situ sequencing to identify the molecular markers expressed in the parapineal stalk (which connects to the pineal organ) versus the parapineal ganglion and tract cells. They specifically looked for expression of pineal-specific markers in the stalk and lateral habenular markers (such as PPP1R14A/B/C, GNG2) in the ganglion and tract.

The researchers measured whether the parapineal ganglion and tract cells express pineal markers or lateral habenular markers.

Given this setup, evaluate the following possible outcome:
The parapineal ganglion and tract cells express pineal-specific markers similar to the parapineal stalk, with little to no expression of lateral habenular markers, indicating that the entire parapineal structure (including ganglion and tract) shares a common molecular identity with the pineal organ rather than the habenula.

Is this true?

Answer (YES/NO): NO